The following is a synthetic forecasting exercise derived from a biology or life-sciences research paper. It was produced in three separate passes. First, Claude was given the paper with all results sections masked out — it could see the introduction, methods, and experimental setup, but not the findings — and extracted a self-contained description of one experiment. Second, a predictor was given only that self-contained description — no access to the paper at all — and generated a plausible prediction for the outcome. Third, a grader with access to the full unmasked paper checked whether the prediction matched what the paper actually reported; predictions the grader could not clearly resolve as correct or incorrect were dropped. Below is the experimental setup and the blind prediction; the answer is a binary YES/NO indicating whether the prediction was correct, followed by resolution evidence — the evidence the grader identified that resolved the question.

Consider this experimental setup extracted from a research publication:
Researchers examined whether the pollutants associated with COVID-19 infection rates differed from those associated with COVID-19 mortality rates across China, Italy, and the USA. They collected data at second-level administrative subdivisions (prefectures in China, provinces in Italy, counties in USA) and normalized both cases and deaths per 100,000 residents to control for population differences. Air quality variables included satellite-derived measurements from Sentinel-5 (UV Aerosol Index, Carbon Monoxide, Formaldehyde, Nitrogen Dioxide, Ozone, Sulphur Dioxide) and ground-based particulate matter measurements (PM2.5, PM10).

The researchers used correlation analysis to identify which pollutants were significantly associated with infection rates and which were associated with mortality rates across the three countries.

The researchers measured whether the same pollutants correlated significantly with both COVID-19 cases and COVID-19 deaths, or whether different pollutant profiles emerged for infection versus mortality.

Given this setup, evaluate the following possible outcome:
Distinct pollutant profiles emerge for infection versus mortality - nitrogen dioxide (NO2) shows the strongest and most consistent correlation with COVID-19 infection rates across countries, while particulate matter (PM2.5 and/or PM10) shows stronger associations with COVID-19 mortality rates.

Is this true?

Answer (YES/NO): NO